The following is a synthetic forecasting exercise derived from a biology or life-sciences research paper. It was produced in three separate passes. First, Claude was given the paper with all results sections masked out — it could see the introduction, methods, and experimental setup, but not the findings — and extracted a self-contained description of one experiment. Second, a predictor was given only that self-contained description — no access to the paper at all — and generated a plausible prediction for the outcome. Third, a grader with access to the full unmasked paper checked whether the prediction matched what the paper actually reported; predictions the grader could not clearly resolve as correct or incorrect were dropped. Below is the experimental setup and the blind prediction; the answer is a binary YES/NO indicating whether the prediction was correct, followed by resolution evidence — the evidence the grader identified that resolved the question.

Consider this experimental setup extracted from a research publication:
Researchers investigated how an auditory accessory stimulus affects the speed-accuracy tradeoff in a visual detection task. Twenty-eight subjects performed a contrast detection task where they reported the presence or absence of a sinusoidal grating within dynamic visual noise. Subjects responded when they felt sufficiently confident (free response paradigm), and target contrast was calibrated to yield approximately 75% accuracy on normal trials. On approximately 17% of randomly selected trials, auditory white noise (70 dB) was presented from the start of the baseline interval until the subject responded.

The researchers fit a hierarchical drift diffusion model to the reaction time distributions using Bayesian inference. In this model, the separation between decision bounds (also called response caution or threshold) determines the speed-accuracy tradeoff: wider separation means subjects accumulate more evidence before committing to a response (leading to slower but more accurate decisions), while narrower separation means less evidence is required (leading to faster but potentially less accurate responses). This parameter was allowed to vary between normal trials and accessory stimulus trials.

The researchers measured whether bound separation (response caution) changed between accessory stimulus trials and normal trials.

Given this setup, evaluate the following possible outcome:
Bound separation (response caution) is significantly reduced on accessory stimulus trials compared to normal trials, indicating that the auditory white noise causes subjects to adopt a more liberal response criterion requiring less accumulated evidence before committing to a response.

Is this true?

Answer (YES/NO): YES